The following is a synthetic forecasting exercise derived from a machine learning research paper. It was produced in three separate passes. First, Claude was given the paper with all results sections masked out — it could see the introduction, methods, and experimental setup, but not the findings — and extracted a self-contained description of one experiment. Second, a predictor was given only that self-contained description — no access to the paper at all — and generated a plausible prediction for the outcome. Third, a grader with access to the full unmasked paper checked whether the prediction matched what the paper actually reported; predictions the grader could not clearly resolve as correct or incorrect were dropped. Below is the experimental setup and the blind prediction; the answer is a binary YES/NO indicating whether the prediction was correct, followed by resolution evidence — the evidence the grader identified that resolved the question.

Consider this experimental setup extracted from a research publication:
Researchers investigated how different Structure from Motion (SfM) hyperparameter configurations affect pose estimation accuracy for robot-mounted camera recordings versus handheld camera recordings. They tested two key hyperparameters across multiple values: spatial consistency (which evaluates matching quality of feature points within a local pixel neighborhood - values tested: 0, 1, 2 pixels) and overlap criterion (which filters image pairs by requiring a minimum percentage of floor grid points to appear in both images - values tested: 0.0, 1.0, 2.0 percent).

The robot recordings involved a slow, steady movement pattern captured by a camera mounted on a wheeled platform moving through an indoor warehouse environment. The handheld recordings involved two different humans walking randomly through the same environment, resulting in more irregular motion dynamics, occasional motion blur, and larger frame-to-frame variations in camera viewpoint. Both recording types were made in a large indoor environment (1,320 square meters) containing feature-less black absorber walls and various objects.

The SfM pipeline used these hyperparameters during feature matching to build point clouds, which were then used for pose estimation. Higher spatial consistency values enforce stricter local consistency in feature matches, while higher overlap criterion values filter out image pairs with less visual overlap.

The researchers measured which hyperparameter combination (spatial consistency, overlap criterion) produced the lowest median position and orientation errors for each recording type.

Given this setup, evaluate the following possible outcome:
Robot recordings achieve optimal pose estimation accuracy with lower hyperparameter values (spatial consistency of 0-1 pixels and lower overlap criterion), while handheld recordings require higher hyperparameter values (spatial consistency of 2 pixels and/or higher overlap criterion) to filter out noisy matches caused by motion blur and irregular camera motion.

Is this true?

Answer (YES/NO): NO